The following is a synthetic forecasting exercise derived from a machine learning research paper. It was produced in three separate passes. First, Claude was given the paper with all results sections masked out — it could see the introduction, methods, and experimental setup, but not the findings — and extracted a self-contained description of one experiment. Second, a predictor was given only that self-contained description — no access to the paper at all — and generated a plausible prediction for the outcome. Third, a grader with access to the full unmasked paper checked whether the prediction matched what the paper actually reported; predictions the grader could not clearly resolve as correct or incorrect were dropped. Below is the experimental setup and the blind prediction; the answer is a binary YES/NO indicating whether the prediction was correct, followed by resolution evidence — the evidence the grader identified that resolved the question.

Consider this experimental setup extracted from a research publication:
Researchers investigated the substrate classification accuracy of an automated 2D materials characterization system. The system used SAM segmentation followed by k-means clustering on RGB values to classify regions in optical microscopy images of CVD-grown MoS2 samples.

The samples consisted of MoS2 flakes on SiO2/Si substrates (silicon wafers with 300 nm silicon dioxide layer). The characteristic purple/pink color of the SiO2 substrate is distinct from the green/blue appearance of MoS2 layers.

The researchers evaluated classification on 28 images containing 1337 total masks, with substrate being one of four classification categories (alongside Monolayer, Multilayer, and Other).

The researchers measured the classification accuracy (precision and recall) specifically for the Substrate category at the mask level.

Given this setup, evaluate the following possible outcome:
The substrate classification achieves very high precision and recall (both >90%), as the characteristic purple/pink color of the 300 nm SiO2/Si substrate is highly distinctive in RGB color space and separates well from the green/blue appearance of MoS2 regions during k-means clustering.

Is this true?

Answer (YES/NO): YES